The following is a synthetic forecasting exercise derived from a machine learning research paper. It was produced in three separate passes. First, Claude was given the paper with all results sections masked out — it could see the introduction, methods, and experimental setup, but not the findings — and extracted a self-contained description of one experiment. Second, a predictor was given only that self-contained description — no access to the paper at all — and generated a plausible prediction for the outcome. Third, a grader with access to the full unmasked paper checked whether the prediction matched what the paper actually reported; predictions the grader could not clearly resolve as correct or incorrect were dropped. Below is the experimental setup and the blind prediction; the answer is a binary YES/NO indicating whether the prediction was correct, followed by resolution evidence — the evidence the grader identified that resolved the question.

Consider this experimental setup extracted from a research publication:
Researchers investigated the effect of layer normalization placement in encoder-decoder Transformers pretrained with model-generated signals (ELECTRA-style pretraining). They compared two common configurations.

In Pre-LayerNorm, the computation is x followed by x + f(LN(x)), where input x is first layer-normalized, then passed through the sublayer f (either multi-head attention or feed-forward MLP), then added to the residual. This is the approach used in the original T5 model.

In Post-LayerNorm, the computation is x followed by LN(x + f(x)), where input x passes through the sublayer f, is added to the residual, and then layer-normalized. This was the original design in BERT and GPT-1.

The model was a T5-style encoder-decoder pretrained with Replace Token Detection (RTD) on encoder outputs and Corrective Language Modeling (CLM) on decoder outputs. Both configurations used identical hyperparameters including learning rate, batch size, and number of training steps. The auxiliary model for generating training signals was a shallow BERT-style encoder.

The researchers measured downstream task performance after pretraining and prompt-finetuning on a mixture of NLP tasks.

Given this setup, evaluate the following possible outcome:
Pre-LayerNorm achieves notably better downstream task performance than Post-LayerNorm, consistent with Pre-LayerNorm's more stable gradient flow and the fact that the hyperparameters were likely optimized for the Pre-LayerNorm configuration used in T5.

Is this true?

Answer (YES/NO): NO